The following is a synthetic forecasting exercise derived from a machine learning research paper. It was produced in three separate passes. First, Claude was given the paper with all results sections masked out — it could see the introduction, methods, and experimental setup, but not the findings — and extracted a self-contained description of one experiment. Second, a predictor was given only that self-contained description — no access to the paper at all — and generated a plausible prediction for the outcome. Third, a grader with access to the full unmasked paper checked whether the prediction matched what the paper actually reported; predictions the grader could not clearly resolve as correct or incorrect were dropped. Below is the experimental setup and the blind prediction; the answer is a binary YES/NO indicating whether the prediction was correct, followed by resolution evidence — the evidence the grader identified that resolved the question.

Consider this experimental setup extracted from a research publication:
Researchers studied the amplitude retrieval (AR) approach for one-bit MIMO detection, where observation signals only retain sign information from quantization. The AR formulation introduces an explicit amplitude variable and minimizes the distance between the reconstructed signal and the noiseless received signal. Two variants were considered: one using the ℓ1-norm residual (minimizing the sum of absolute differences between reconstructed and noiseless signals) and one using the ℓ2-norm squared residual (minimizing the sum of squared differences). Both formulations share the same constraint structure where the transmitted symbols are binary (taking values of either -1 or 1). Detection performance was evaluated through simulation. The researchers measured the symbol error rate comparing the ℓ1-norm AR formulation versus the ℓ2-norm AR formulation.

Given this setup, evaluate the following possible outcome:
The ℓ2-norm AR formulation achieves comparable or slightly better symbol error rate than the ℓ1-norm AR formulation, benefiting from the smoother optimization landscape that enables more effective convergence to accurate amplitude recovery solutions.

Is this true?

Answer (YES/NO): NO